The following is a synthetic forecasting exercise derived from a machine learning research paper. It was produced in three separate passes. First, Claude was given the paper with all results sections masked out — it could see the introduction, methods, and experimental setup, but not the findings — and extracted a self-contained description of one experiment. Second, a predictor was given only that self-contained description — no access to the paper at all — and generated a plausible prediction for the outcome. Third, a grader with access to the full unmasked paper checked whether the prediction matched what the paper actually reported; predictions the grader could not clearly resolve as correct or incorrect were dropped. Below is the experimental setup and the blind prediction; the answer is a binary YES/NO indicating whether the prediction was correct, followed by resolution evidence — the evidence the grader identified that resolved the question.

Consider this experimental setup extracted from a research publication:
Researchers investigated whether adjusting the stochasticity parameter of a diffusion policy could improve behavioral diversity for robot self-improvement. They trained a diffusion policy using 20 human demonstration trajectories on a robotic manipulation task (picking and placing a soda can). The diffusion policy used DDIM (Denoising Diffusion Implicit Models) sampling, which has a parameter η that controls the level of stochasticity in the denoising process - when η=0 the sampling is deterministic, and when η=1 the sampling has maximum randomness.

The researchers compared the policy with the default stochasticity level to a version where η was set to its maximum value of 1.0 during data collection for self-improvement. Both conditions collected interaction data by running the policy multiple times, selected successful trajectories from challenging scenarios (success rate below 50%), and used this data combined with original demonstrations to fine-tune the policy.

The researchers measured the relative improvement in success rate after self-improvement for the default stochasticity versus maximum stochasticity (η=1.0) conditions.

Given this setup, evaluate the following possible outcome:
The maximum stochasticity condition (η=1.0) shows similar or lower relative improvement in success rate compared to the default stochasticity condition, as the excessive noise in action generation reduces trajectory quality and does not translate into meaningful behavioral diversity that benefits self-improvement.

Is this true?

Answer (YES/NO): YES